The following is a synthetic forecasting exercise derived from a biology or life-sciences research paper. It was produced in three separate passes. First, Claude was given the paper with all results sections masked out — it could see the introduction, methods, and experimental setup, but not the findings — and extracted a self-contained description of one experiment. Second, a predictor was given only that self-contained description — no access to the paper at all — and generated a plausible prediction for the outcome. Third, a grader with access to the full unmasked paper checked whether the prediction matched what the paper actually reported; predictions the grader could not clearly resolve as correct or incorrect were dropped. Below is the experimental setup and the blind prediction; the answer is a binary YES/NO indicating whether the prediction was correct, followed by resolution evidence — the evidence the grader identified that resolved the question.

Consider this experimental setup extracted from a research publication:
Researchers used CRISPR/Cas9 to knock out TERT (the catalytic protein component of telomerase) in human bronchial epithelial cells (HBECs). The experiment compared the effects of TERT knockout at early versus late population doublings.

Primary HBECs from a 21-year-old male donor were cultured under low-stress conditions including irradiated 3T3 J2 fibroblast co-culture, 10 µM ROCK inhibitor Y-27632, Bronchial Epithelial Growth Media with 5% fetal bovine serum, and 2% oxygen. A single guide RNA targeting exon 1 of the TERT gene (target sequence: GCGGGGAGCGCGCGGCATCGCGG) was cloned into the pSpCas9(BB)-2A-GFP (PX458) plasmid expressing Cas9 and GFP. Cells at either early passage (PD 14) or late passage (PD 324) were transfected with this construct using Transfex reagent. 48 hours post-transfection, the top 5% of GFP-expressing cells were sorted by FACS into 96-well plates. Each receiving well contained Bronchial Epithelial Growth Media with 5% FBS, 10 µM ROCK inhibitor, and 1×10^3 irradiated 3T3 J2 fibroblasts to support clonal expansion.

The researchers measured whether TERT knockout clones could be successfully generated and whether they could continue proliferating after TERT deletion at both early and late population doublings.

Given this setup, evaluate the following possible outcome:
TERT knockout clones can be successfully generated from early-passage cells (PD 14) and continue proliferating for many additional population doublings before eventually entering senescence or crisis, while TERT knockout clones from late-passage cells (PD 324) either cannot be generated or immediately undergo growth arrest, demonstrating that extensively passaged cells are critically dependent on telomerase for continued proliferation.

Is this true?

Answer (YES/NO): NO